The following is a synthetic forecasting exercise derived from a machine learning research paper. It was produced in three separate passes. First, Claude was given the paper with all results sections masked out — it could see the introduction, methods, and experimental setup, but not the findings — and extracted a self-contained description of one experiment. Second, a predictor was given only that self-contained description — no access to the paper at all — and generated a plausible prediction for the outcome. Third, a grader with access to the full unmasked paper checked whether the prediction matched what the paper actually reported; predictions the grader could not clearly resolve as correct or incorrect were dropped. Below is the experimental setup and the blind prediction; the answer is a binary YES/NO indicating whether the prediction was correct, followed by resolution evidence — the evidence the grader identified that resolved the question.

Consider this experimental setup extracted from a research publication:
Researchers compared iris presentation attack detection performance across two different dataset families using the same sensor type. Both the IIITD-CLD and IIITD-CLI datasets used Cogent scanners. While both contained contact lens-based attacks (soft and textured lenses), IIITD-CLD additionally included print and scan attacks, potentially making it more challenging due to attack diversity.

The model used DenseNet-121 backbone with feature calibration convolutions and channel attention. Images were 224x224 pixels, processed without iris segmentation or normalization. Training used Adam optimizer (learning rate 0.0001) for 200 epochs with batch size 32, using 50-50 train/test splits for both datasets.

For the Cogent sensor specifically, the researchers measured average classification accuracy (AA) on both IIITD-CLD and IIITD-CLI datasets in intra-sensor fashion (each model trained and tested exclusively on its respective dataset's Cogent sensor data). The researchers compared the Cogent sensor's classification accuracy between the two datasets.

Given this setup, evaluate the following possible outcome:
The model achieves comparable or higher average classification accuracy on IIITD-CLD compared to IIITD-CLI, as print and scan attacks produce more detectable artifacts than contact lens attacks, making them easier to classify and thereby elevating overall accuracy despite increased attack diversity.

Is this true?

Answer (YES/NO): YES